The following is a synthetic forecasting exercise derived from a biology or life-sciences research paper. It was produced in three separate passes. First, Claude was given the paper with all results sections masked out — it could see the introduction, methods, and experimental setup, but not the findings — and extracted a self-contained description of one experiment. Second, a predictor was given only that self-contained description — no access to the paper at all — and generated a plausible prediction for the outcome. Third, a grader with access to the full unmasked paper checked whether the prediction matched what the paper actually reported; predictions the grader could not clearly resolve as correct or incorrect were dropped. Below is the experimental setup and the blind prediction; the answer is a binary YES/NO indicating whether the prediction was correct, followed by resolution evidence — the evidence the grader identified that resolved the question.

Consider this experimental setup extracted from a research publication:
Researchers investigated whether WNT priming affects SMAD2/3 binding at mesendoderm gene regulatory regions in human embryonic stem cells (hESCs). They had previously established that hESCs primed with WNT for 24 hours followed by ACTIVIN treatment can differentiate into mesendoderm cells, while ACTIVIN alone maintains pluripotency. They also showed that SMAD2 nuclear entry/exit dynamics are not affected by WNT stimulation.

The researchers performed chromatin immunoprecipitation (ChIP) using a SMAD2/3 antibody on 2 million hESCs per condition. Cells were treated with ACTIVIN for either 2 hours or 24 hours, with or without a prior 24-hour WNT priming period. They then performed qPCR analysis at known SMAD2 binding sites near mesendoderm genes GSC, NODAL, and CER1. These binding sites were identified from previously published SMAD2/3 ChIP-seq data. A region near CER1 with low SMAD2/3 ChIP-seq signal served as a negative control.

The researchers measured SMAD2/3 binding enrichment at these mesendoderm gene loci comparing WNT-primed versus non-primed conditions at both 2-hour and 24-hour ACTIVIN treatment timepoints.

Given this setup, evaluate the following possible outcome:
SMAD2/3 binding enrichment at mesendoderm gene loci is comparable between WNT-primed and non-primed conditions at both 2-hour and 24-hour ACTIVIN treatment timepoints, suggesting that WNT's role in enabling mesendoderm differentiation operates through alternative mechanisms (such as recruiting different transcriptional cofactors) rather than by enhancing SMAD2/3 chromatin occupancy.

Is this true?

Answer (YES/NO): YES